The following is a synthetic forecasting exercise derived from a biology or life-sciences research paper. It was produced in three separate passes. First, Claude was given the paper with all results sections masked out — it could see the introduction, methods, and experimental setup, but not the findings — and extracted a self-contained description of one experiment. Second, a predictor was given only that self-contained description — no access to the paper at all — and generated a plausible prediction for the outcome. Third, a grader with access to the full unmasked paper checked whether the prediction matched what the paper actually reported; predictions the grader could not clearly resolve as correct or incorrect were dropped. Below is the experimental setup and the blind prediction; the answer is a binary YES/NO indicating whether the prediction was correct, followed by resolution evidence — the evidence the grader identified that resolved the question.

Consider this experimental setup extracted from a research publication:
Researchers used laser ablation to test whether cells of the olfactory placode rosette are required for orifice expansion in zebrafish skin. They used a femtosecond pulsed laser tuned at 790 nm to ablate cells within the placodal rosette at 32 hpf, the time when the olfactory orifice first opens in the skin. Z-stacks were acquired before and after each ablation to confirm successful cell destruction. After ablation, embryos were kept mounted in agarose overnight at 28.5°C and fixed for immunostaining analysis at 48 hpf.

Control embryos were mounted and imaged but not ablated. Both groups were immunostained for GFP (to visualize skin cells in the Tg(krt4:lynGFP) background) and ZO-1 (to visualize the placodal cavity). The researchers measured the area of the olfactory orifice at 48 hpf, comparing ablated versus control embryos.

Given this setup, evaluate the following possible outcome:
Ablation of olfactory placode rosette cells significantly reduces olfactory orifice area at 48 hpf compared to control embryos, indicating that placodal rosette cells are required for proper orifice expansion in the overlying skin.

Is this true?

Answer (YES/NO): YES